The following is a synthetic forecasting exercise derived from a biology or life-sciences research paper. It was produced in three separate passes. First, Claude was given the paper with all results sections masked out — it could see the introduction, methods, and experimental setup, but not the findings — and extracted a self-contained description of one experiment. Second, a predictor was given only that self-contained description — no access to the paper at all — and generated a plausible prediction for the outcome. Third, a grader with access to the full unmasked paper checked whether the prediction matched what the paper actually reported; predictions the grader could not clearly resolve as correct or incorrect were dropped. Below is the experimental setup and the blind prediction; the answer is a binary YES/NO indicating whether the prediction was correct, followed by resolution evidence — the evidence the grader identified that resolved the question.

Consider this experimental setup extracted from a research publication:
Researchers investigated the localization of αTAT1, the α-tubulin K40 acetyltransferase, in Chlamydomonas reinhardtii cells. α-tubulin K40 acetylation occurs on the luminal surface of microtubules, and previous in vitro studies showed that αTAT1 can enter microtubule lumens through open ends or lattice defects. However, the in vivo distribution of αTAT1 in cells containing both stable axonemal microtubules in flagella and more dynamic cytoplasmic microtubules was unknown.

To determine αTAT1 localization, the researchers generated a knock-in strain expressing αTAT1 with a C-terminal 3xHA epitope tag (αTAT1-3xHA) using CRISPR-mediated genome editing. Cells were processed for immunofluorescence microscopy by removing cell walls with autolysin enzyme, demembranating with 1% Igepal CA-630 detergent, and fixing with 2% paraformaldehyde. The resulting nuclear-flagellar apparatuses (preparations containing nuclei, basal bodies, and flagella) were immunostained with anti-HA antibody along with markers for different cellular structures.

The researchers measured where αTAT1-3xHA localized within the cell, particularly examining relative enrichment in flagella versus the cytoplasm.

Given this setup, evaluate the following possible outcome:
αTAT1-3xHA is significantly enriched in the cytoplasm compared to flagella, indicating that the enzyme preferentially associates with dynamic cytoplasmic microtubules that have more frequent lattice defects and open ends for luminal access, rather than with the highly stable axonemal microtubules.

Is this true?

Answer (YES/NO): NO